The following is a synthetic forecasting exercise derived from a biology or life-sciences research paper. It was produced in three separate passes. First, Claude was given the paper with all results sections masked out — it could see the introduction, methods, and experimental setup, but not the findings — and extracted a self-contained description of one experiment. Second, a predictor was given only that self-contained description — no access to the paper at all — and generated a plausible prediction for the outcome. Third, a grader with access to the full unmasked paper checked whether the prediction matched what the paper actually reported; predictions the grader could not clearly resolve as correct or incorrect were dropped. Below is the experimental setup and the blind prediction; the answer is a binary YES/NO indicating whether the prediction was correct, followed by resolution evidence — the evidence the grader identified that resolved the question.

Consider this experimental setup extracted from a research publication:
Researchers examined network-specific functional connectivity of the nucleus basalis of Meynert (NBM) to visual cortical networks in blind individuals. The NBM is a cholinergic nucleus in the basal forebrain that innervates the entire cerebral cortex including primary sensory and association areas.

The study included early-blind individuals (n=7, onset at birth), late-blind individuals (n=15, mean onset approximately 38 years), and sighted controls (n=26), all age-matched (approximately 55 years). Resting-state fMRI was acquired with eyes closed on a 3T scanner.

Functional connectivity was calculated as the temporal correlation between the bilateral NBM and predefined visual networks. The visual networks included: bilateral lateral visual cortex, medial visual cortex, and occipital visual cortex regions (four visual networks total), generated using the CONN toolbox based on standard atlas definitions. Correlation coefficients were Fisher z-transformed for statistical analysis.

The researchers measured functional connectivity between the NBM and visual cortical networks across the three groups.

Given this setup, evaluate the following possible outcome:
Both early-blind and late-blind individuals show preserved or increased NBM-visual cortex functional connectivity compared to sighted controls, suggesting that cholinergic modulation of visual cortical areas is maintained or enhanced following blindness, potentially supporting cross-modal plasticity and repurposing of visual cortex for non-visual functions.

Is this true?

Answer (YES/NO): NO